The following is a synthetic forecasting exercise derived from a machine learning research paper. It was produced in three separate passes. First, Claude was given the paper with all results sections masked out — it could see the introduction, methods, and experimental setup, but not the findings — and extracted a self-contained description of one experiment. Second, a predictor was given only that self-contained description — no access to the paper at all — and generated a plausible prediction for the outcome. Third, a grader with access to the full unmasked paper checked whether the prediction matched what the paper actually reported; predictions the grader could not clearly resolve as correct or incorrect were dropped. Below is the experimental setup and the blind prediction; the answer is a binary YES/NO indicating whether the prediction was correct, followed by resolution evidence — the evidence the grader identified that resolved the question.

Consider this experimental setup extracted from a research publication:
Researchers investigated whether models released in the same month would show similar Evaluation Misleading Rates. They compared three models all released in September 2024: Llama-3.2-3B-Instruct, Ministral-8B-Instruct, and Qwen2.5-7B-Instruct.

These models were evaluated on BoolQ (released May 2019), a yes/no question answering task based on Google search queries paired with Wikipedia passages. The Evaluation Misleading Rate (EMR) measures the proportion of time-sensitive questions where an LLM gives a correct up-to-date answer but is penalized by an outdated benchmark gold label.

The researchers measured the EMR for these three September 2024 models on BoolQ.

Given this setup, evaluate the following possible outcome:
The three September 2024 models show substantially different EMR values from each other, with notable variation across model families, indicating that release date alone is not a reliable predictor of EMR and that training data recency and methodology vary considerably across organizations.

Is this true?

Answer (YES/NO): YES